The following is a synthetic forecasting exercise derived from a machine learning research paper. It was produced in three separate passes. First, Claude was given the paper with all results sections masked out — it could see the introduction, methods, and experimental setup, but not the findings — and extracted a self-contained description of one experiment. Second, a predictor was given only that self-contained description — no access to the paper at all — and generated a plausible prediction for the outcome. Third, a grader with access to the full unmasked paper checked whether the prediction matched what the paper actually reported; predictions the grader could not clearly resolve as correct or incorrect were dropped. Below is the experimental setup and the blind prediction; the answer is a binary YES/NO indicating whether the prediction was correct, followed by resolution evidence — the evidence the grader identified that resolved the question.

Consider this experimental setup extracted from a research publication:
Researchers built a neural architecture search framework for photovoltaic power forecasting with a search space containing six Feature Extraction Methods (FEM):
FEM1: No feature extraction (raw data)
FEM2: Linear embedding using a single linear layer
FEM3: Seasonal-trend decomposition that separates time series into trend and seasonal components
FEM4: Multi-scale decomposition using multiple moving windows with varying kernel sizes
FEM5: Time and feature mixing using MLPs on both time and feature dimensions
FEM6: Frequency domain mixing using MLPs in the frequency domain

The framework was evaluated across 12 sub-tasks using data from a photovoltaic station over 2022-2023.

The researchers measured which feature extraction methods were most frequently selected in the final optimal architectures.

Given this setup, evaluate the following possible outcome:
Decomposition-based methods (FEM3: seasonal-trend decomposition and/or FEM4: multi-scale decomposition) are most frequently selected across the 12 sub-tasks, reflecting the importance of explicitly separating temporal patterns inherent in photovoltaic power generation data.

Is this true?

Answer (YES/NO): NO